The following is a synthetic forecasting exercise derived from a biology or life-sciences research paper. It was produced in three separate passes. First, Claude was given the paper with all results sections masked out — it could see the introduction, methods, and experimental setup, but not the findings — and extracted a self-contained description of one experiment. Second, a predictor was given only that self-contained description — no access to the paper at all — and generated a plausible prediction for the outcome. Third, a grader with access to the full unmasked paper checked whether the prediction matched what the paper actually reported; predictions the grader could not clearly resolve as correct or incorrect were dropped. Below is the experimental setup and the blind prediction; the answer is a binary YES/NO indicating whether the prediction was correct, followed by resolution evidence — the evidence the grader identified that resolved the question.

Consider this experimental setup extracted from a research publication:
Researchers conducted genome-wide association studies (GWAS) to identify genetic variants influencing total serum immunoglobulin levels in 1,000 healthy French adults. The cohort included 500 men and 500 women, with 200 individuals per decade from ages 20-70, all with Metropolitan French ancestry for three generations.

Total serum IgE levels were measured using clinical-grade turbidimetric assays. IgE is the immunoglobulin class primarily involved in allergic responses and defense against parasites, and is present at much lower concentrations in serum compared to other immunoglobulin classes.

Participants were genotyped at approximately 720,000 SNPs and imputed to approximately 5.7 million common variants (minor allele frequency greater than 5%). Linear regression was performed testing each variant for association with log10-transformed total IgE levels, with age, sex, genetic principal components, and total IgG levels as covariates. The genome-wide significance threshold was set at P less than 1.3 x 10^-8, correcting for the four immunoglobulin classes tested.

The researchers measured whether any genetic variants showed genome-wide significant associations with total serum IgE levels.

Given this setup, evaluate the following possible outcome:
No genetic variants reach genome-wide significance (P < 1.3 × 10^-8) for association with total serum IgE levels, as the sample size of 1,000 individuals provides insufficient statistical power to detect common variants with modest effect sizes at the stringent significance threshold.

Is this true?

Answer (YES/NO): YES